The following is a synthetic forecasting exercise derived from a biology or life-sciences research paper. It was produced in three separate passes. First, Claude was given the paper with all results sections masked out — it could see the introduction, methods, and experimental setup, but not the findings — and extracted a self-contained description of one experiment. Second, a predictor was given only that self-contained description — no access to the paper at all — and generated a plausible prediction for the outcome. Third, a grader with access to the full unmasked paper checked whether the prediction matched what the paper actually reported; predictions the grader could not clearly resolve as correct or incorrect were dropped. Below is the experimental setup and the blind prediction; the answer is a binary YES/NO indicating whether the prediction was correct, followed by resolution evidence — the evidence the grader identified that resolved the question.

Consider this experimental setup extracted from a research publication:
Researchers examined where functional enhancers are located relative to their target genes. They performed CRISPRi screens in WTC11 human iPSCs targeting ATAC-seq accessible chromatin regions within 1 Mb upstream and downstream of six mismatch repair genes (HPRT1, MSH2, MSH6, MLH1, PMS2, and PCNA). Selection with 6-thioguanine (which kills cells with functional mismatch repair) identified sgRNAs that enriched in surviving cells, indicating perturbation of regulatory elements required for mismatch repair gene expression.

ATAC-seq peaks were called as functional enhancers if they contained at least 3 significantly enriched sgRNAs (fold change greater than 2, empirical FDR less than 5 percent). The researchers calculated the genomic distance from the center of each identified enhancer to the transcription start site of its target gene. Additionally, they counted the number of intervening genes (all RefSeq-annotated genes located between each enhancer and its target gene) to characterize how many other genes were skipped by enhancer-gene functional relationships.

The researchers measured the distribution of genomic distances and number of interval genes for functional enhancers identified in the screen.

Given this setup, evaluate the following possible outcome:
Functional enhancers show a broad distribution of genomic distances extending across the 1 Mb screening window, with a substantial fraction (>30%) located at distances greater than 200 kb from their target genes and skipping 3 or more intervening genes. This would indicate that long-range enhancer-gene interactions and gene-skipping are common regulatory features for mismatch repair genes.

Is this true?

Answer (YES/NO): YES